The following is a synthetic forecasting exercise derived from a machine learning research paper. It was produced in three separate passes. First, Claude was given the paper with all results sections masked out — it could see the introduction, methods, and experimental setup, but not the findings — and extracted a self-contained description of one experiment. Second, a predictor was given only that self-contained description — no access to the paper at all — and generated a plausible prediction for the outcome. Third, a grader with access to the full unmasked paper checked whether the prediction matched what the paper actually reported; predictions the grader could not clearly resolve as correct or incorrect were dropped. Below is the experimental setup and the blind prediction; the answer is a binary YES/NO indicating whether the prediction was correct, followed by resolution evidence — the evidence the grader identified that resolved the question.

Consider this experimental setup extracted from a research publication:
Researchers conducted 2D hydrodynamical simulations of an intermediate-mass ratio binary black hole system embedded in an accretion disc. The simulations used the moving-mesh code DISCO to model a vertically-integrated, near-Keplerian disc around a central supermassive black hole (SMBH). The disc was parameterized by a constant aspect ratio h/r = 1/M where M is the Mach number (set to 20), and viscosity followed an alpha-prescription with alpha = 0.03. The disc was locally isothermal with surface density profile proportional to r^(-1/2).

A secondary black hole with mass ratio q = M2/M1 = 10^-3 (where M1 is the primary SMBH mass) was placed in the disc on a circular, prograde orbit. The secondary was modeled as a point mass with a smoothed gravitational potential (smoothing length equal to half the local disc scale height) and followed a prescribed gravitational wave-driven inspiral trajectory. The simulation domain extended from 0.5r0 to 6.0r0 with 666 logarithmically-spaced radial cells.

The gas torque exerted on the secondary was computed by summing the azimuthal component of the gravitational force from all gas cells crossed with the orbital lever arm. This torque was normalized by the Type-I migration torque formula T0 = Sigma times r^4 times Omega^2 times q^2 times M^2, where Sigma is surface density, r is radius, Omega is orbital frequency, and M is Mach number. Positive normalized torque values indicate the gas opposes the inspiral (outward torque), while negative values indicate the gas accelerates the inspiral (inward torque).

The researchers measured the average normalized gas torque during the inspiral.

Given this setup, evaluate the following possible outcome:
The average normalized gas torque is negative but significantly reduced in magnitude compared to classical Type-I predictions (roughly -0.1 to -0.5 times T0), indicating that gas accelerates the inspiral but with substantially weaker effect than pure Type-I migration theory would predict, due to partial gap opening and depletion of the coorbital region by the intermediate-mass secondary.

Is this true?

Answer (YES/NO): NO